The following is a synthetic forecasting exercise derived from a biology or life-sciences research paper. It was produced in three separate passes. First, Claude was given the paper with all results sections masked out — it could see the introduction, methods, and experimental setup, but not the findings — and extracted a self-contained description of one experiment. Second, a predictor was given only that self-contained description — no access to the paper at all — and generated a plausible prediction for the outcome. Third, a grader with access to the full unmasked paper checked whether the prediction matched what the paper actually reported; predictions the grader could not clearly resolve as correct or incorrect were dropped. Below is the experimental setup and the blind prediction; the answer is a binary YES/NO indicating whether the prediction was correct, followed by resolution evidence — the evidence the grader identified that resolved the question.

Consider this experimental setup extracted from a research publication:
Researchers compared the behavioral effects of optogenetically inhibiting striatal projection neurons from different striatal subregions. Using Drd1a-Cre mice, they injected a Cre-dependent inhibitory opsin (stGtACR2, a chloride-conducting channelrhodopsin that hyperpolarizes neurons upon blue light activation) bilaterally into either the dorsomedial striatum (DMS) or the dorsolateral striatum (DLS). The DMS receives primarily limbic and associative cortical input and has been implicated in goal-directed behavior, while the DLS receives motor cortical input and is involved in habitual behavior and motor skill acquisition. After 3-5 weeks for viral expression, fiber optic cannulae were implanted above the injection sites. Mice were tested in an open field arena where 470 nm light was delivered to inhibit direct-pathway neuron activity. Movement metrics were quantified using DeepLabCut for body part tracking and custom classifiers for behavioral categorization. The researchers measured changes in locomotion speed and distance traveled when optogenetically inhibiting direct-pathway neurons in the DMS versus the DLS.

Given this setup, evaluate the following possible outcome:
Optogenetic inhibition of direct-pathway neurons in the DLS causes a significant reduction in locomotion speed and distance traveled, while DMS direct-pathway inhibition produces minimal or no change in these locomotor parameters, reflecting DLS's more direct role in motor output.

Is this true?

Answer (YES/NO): NO